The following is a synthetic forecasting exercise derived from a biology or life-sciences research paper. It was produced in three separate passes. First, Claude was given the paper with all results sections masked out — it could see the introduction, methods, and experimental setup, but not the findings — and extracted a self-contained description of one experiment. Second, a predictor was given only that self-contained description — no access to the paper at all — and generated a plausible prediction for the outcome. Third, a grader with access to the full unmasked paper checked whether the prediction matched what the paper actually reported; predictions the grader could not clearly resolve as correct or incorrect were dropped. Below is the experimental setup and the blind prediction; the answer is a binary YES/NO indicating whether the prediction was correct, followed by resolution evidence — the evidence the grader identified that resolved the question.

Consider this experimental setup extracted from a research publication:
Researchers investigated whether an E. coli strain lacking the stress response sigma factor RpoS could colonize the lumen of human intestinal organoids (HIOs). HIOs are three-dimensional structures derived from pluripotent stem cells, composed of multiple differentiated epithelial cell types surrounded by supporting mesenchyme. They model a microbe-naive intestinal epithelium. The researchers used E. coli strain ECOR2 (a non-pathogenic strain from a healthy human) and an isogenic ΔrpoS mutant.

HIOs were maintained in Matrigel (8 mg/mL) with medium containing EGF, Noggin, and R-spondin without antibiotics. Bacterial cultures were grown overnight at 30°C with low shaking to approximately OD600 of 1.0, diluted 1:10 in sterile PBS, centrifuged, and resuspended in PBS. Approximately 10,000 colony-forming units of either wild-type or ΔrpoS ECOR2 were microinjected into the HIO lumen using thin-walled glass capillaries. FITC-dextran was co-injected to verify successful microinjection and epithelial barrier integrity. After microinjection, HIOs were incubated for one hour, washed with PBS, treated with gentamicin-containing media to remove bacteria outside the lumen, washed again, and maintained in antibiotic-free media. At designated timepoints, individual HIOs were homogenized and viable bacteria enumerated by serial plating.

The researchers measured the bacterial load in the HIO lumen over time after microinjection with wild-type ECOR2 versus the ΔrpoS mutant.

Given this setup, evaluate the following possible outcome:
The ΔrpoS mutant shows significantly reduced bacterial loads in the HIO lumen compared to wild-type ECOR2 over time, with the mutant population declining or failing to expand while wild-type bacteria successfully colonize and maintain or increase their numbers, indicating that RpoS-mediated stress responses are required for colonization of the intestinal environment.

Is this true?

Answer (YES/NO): YES